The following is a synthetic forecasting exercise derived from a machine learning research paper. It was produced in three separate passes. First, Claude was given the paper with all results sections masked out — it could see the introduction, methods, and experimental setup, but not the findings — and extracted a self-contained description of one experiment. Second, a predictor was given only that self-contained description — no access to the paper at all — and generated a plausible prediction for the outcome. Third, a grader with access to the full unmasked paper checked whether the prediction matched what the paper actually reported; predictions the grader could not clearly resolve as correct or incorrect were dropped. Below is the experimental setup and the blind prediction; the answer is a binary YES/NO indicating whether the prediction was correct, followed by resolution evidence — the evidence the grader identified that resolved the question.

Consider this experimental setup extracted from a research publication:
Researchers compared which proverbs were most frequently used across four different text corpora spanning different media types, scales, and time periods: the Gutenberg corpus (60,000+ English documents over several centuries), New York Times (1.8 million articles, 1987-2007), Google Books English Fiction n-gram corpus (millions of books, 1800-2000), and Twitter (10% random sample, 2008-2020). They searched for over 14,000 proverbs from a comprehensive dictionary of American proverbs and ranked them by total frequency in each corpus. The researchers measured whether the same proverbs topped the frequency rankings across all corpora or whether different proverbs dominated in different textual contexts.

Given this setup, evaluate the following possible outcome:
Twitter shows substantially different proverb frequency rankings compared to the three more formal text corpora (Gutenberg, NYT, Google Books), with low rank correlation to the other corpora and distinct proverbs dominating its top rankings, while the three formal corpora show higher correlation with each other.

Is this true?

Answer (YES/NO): NO